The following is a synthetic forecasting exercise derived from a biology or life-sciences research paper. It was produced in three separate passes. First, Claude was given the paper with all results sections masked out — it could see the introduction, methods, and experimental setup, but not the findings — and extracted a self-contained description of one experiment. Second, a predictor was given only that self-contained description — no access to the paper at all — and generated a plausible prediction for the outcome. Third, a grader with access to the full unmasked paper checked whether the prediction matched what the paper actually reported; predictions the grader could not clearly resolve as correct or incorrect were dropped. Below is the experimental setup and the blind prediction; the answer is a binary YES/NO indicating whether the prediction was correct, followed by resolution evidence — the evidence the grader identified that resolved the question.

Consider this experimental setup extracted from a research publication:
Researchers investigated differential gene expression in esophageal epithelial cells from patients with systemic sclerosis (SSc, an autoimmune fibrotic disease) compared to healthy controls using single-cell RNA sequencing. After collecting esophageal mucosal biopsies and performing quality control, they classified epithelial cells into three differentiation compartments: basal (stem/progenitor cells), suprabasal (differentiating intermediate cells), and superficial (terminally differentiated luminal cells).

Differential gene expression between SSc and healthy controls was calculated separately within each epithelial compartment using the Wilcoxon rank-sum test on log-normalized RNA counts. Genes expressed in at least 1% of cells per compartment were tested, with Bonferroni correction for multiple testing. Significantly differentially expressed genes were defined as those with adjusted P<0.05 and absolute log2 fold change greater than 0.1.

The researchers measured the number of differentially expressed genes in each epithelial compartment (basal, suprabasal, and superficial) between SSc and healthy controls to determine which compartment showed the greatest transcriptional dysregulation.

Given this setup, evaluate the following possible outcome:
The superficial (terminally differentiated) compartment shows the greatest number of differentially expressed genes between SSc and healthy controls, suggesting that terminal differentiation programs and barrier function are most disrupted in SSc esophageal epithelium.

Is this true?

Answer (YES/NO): YES